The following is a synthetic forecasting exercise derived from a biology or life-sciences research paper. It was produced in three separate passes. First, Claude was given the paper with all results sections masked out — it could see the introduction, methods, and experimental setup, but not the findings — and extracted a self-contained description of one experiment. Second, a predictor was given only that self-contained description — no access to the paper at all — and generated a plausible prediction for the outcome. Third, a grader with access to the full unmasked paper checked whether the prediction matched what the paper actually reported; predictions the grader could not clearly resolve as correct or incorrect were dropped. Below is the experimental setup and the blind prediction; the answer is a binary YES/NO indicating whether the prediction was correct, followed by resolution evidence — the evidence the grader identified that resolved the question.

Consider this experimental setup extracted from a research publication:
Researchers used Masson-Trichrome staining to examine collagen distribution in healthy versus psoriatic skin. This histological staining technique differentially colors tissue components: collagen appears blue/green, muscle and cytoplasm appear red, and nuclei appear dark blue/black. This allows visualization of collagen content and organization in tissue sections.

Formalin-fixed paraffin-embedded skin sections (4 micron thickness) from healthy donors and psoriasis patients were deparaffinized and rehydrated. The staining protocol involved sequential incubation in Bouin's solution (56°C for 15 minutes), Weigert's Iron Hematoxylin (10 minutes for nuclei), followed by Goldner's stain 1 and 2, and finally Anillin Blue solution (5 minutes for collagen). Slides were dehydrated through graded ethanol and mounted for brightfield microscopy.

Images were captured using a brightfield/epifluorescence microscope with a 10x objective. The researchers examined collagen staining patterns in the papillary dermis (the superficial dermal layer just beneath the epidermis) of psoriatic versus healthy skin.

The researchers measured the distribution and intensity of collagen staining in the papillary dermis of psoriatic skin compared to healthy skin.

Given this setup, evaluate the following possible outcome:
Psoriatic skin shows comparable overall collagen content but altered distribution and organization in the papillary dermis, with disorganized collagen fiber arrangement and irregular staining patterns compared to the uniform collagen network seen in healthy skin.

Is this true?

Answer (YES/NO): NO